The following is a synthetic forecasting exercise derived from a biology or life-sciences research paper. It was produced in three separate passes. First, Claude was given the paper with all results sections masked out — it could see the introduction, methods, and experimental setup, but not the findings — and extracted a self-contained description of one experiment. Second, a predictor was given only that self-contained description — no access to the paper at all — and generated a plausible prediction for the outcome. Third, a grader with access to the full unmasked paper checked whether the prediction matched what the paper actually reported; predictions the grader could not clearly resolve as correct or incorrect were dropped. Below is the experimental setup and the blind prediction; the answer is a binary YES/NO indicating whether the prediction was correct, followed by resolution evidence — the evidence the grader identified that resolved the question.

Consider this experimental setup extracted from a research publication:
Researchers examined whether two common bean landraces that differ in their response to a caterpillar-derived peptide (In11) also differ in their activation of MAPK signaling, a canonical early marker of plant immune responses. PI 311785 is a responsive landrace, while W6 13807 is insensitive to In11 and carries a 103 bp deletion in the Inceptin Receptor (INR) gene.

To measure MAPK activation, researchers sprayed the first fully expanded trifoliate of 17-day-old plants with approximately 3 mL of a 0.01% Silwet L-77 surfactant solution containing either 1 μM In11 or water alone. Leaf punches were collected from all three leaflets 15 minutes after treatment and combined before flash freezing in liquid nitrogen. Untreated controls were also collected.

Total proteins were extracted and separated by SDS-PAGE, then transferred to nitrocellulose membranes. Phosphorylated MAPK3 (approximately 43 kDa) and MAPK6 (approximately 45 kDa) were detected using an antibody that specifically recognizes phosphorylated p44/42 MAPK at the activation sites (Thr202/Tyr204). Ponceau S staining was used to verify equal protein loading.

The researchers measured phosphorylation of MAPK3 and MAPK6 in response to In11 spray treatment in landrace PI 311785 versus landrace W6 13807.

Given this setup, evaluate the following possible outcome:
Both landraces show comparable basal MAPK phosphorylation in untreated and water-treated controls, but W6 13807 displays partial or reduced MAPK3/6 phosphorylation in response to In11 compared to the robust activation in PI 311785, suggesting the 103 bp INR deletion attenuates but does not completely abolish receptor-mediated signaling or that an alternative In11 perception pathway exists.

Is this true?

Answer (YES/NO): NO